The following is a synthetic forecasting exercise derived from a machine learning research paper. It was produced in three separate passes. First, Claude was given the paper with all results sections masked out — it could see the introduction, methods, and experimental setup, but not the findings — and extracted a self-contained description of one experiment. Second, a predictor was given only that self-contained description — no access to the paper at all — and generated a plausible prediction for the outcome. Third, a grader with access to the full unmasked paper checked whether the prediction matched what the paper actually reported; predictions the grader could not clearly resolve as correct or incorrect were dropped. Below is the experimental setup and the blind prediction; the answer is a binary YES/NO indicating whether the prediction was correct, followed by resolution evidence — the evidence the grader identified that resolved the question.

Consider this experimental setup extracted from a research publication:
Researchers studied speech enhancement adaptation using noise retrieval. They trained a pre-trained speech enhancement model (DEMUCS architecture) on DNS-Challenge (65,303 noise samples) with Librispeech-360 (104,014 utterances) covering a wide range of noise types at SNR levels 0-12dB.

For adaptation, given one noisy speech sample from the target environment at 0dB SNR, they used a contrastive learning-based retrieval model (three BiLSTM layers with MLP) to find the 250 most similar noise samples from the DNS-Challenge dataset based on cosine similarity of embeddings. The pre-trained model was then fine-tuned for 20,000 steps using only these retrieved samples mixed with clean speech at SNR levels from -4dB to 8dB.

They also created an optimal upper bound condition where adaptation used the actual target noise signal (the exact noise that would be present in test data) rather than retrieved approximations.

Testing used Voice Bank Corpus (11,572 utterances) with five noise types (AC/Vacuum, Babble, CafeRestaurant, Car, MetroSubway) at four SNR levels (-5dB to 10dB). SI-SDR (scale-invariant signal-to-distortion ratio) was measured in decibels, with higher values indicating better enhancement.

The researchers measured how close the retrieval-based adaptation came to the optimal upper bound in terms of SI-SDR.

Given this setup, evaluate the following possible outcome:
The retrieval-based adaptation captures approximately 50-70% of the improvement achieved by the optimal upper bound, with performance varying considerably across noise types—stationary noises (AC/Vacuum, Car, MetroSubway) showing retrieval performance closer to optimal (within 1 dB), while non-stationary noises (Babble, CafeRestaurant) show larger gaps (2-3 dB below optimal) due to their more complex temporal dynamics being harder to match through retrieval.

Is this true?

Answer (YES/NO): NO